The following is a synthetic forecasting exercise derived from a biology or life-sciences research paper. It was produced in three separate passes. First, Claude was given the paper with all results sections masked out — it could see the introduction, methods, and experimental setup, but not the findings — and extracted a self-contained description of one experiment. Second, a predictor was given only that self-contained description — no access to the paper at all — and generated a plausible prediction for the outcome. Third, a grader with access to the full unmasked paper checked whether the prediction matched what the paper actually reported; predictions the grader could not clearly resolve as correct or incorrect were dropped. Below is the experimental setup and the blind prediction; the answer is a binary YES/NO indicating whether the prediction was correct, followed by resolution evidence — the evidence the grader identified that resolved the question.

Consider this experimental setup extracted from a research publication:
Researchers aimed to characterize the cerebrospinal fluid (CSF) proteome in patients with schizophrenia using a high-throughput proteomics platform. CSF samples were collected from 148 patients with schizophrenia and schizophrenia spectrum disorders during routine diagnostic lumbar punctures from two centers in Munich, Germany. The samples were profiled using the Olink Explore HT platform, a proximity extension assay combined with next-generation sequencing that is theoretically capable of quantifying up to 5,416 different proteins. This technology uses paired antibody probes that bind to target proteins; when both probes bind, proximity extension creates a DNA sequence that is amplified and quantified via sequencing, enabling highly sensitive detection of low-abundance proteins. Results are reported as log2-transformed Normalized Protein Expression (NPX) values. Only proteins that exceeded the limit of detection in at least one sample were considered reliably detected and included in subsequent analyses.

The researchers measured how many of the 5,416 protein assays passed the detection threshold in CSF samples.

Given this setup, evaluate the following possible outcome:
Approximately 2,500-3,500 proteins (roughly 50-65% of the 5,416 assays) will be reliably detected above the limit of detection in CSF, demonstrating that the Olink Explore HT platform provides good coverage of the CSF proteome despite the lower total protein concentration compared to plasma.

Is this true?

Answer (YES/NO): NO